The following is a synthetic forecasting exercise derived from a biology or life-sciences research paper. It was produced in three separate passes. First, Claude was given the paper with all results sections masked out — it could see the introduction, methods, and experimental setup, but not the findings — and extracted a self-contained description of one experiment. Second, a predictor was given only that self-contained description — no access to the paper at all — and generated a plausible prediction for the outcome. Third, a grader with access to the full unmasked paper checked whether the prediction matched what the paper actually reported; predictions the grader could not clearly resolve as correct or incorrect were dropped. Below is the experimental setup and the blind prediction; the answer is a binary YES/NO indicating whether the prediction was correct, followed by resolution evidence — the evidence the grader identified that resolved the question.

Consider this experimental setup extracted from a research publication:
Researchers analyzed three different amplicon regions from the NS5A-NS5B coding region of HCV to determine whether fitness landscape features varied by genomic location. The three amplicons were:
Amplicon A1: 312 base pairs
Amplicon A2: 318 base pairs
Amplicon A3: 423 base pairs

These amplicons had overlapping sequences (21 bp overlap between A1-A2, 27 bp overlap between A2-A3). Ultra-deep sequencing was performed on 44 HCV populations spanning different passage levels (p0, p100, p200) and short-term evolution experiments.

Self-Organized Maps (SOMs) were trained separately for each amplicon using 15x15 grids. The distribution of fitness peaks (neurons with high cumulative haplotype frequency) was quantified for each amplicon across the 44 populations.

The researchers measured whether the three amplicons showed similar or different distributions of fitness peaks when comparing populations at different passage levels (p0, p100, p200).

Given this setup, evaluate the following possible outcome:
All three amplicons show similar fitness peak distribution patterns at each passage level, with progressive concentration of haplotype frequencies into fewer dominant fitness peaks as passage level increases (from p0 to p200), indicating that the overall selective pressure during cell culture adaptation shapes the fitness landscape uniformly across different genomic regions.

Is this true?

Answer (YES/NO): NO